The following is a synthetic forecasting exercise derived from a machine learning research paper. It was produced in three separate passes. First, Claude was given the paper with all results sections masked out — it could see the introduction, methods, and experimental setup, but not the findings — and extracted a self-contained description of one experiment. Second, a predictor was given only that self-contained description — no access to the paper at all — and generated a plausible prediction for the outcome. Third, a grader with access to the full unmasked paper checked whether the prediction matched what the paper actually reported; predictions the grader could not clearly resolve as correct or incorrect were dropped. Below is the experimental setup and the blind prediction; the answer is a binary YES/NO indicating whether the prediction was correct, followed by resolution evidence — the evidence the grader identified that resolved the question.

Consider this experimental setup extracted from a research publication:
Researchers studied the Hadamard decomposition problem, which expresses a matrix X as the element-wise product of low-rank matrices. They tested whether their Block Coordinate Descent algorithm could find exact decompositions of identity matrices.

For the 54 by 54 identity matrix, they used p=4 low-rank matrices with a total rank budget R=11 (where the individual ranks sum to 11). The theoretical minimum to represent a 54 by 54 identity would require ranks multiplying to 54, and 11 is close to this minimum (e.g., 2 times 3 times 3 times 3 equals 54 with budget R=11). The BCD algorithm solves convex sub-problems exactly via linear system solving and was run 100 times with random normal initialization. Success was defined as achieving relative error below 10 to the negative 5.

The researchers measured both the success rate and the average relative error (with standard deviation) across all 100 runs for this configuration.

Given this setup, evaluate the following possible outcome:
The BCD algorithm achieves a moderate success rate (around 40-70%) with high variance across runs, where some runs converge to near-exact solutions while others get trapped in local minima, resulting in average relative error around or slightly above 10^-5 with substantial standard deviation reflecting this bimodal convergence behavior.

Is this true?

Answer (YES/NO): NO